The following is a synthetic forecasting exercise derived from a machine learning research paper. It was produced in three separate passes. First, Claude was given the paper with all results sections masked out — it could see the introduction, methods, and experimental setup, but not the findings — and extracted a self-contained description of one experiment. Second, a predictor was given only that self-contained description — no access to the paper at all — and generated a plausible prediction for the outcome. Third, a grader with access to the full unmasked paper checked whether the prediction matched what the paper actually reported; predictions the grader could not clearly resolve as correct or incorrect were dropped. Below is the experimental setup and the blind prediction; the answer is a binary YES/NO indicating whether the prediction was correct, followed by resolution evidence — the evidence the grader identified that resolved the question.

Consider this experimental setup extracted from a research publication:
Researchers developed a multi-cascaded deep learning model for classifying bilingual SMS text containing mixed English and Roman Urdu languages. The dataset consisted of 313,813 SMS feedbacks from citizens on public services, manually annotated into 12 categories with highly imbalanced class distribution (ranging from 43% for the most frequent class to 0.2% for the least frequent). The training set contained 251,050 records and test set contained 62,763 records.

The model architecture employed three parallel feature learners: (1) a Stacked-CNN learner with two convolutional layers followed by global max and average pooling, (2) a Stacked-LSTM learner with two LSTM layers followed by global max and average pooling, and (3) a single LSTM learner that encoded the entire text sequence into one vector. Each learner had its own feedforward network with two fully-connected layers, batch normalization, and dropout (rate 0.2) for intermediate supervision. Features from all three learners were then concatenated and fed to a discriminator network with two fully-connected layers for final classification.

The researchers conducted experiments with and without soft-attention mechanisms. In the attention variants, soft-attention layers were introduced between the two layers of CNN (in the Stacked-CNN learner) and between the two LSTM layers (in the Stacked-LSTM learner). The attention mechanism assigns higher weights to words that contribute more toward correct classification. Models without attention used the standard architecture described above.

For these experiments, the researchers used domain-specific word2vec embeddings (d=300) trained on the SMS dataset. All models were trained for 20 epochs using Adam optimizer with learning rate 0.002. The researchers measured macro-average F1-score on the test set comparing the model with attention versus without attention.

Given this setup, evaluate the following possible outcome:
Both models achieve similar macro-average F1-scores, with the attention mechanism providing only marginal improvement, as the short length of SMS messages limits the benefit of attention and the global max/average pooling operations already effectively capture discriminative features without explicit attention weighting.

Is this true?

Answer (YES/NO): NO